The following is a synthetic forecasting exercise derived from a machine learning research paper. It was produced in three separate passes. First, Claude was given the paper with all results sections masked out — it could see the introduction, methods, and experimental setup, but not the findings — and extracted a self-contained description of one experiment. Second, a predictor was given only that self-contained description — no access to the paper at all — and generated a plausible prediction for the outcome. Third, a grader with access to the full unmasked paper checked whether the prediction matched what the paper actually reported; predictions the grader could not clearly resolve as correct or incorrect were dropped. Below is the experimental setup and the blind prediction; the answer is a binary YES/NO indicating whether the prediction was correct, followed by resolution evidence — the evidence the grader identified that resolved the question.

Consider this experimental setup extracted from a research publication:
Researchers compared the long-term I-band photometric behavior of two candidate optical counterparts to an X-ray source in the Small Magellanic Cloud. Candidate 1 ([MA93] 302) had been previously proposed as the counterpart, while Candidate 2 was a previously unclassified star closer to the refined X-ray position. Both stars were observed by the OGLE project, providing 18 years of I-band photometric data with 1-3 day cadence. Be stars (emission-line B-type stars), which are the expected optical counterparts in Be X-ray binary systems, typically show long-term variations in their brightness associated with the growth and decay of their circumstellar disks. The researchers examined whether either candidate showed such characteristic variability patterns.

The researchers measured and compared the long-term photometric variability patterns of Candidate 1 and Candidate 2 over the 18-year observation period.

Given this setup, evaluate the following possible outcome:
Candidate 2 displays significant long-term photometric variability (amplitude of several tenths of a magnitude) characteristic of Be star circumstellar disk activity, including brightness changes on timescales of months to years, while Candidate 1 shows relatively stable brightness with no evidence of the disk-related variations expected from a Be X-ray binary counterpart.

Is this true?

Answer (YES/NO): NO